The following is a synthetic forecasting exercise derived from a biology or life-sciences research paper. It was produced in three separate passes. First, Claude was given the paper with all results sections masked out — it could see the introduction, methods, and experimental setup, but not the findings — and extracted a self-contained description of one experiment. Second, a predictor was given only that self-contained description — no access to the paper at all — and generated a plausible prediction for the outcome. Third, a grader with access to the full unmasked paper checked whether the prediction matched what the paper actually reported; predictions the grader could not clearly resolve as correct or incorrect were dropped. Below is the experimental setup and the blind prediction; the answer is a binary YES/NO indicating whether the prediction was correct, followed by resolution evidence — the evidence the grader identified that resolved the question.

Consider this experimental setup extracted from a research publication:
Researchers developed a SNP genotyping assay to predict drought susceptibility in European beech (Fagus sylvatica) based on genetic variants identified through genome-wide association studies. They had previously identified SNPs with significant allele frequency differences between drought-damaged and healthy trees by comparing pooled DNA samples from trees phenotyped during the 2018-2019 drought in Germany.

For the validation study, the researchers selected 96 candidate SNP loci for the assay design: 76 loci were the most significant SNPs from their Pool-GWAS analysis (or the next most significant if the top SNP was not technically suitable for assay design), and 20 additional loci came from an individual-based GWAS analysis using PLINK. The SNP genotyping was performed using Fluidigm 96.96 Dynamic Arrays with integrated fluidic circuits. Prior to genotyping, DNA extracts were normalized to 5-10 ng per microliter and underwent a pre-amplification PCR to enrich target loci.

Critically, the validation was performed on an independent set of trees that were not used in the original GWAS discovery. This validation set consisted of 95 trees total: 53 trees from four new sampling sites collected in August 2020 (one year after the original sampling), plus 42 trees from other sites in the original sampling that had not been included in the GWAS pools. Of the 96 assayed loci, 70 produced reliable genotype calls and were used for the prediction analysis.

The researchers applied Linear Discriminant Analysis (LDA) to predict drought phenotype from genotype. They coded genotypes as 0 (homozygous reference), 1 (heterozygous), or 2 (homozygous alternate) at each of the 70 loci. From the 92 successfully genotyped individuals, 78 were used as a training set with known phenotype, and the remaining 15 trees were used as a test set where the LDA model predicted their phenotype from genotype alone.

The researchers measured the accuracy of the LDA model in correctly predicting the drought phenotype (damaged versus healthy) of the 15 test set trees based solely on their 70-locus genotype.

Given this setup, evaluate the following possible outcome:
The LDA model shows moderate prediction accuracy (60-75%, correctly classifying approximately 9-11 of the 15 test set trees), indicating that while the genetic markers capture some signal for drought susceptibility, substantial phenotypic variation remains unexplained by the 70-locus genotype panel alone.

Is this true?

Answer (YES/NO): NO